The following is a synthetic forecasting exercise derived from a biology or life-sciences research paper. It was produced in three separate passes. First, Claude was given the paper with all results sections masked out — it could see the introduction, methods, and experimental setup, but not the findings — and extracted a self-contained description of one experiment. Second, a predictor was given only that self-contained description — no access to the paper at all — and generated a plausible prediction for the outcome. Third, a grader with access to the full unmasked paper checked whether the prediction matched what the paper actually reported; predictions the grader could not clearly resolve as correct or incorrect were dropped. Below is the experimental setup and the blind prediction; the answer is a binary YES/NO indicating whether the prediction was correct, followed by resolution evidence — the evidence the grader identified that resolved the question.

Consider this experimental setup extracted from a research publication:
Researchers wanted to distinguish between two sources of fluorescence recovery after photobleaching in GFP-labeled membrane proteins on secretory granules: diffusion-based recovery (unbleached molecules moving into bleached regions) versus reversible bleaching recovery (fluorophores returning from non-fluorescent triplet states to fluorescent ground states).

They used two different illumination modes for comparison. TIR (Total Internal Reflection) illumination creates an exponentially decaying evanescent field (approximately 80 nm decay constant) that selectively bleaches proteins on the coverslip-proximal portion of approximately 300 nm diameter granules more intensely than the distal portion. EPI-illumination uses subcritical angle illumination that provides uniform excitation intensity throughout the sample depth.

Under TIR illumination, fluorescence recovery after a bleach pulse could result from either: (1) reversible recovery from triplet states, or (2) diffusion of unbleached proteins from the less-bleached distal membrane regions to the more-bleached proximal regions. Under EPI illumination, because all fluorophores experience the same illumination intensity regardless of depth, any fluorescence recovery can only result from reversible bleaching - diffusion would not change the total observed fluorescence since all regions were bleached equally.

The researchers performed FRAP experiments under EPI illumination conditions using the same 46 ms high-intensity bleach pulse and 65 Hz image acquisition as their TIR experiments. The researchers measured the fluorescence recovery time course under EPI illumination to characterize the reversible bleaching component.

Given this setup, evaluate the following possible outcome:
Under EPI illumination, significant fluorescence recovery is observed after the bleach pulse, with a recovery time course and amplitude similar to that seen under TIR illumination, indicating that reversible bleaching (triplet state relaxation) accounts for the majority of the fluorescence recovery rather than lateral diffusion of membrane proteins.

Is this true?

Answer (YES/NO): YES